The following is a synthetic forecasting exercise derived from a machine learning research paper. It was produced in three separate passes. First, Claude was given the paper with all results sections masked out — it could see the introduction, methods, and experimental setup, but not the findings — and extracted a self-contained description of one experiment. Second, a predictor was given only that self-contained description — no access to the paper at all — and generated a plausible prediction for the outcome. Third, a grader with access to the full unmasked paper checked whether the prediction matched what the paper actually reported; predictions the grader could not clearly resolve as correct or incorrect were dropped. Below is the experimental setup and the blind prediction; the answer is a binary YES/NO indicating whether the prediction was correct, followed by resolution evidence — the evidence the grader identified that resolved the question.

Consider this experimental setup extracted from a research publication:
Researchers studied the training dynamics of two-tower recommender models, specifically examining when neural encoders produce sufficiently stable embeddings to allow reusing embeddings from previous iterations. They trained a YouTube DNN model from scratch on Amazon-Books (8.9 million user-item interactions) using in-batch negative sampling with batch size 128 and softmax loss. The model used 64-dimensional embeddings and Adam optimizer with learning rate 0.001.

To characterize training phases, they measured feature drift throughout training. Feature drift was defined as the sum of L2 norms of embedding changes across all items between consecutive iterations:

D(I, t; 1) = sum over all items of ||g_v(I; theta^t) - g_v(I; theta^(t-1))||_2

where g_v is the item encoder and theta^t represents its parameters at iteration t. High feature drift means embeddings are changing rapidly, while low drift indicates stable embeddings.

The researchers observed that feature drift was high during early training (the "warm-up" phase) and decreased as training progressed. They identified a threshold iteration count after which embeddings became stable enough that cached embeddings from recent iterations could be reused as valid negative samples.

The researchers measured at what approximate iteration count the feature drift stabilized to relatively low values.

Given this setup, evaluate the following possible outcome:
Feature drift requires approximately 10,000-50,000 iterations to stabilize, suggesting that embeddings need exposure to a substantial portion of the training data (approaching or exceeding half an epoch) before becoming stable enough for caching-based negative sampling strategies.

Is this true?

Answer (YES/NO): YES